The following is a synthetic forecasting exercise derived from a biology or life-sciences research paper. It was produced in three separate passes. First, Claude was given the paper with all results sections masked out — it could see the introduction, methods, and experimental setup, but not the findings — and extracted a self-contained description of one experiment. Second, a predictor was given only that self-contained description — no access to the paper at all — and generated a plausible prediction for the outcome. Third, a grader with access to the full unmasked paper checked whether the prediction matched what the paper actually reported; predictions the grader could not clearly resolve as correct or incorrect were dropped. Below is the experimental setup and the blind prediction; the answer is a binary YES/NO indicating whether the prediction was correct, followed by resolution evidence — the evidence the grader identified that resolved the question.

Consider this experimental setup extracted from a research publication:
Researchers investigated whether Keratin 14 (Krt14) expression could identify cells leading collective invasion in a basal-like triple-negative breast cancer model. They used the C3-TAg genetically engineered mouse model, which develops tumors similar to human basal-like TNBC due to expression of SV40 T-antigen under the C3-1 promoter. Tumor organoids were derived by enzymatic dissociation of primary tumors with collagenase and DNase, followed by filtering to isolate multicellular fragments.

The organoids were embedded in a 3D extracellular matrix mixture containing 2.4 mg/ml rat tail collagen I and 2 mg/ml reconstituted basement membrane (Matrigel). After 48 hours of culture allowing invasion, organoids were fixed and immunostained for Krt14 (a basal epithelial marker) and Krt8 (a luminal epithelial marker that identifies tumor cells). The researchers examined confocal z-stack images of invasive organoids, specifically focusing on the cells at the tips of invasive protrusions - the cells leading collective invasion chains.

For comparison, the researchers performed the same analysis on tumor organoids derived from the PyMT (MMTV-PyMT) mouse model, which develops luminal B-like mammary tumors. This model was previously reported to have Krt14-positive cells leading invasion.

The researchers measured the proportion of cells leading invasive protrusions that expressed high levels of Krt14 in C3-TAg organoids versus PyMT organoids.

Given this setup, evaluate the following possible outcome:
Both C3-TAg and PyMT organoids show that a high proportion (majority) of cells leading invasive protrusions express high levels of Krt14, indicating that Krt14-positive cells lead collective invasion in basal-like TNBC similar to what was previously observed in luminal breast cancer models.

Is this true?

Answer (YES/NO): NO